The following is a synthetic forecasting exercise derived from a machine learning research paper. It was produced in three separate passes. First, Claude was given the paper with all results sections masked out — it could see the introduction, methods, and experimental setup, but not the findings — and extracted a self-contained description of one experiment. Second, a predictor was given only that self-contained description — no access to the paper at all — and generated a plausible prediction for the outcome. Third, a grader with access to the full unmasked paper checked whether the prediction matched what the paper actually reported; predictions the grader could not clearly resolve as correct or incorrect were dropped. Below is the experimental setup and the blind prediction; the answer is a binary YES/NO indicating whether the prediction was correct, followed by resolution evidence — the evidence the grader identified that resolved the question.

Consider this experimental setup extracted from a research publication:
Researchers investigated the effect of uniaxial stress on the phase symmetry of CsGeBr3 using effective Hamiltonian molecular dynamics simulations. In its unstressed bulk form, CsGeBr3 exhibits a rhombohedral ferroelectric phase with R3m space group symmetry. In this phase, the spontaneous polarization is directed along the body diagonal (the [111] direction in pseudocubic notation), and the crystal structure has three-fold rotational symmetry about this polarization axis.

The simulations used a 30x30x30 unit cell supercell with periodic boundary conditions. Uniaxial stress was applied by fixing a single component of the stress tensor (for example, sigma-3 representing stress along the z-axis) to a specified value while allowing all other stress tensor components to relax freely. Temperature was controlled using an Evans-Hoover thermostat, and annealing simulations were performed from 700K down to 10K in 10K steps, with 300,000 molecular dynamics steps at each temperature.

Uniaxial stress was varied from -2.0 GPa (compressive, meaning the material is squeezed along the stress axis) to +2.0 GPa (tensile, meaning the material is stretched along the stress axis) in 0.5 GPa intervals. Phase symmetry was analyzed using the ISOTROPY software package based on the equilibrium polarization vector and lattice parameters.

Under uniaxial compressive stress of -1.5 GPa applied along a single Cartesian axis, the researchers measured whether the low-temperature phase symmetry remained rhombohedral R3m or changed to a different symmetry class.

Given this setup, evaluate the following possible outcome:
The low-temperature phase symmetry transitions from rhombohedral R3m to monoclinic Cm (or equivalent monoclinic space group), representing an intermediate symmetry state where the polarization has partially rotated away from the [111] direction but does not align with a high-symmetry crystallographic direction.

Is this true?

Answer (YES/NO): YES